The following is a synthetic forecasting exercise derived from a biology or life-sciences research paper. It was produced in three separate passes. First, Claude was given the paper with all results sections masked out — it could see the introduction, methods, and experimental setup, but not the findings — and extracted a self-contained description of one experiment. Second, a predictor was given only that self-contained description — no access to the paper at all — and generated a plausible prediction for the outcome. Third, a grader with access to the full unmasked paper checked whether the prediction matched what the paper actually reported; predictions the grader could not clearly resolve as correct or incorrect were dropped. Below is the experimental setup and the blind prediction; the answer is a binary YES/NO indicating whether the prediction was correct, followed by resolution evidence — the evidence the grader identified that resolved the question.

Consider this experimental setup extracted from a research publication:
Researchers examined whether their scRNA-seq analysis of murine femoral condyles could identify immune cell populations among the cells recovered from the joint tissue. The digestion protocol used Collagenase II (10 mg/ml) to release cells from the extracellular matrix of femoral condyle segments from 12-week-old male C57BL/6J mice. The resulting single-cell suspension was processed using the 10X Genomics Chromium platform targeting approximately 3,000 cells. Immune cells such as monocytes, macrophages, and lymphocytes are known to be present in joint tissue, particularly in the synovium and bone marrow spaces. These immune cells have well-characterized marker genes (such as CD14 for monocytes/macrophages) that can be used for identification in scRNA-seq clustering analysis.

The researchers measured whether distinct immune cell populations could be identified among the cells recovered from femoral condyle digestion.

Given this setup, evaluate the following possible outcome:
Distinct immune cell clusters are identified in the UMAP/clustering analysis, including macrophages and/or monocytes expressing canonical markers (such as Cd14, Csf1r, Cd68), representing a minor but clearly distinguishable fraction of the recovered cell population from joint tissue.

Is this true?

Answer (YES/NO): YES